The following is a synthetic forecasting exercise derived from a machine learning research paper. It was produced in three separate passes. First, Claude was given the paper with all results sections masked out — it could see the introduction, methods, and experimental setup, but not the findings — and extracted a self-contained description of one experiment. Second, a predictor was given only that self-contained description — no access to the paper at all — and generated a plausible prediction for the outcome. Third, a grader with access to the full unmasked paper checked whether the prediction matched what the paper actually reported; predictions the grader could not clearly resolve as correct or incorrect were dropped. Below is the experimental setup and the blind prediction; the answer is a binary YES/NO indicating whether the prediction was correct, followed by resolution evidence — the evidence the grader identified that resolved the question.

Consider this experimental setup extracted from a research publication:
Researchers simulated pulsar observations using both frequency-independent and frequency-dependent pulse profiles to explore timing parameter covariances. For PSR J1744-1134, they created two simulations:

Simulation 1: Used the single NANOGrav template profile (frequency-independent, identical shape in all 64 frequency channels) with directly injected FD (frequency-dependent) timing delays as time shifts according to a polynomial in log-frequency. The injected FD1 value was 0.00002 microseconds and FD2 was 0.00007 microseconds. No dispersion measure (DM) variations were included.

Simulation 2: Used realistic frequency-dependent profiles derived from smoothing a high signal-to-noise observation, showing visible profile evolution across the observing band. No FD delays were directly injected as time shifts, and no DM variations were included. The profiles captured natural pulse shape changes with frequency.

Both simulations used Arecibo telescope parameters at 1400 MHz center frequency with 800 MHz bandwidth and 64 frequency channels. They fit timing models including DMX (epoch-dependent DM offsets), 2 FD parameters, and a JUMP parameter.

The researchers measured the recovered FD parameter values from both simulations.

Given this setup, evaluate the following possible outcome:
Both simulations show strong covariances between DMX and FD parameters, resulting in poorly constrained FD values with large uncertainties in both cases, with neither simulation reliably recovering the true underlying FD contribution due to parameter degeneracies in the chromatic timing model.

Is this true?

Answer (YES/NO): NO